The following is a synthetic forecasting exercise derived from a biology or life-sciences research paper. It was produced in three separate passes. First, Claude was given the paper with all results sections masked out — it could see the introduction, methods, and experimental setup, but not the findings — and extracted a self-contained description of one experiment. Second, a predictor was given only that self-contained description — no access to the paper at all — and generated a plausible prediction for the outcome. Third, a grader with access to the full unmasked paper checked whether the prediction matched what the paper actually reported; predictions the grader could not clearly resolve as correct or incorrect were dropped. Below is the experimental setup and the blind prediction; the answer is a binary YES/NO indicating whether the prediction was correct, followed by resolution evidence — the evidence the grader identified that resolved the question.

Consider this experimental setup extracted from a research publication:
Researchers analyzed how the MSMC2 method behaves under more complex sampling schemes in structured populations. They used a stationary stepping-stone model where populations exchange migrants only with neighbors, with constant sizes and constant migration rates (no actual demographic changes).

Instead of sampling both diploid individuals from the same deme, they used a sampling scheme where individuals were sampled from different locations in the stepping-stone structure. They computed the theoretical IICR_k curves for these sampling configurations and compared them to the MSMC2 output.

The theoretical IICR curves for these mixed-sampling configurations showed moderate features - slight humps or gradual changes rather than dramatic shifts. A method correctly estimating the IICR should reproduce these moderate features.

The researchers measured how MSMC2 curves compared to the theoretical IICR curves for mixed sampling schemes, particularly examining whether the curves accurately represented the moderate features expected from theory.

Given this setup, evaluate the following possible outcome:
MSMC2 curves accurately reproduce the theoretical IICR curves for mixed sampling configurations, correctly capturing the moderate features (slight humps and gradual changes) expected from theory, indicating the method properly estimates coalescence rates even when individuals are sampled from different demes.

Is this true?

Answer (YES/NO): NO